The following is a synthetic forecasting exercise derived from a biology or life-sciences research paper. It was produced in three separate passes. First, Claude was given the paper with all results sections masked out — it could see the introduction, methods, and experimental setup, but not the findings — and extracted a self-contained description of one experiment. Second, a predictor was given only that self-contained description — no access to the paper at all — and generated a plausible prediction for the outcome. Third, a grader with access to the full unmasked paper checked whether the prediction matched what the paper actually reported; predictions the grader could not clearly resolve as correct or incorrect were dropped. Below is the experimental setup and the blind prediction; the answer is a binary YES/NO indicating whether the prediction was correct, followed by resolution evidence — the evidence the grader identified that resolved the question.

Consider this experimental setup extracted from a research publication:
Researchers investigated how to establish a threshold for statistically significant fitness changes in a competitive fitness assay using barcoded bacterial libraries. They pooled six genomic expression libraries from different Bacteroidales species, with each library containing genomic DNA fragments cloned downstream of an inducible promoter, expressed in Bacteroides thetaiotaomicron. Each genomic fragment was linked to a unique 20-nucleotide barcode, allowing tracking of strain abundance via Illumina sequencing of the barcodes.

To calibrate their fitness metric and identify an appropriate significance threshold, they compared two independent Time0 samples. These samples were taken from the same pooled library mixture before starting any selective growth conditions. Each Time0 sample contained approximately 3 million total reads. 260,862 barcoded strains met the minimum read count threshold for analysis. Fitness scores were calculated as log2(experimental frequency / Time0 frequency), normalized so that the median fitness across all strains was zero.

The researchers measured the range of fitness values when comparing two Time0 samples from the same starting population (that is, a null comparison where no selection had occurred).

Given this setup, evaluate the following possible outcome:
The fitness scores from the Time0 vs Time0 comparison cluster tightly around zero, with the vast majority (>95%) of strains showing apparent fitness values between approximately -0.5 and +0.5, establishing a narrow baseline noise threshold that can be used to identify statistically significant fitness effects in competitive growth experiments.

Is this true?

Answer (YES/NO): NO